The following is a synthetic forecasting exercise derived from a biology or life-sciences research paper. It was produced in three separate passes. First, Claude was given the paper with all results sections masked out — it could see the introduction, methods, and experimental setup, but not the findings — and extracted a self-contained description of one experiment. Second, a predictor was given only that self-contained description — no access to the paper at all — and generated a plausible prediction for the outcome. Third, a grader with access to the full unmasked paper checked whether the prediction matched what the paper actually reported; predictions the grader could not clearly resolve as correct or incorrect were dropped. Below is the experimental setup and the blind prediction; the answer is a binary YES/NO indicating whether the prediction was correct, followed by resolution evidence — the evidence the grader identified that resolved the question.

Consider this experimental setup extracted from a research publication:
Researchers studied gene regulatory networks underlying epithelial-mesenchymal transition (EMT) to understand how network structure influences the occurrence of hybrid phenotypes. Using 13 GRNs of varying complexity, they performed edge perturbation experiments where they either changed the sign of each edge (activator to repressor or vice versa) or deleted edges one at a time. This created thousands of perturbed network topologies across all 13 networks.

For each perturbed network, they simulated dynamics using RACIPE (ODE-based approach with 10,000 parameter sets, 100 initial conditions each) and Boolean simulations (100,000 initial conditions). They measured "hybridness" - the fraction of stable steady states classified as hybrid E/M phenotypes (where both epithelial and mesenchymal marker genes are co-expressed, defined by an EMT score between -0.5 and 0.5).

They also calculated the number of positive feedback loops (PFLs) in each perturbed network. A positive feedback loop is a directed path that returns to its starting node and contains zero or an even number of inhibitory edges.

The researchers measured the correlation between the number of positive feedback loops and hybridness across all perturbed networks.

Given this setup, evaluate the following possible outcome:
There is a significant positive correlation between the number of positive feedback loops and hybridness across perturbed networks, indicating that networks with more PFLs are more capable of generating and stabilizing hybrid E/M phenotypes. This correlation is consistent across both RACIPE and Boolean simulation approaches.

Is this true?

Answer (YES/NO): NO